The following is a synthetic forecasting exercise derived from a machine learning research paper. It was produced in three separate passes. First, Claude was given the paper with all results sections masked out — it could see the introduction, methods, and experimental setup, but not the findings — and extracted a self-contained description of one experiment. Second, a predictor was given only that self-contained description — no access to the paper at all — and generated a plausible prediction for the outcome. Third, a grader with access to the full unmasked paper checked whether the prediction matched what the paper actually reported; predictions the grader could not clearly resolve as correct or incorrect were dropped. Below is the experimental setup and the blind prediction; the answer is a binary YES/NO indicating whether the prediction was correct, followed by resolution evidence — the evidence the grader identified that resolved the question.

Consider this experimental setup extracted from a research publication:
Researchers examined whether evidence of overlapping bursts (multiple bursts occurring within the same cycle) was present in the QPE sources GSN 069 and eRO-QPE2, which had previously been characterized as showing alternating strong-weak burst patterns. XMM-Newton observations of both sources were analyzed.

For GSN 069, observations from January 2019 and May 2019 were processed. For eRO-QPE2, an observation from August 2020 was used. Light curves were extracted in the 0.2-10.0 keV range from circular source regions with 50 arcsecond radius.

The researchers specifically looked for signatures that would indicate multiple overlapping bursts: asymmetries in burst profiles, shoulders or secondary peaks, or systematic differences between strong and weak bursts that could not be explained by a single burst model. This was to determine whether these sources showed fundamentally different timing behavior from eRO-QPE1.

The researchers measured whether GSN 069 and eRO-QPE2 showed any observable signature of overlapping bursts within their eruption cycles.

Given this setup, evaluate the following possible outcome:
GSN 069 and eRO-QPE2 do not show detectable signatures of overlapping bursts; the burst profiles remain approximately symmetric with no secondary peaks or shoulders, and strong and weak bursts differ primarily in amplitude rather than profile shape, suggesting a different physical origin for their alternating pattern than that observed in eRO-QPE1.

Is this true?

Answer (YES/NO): YES